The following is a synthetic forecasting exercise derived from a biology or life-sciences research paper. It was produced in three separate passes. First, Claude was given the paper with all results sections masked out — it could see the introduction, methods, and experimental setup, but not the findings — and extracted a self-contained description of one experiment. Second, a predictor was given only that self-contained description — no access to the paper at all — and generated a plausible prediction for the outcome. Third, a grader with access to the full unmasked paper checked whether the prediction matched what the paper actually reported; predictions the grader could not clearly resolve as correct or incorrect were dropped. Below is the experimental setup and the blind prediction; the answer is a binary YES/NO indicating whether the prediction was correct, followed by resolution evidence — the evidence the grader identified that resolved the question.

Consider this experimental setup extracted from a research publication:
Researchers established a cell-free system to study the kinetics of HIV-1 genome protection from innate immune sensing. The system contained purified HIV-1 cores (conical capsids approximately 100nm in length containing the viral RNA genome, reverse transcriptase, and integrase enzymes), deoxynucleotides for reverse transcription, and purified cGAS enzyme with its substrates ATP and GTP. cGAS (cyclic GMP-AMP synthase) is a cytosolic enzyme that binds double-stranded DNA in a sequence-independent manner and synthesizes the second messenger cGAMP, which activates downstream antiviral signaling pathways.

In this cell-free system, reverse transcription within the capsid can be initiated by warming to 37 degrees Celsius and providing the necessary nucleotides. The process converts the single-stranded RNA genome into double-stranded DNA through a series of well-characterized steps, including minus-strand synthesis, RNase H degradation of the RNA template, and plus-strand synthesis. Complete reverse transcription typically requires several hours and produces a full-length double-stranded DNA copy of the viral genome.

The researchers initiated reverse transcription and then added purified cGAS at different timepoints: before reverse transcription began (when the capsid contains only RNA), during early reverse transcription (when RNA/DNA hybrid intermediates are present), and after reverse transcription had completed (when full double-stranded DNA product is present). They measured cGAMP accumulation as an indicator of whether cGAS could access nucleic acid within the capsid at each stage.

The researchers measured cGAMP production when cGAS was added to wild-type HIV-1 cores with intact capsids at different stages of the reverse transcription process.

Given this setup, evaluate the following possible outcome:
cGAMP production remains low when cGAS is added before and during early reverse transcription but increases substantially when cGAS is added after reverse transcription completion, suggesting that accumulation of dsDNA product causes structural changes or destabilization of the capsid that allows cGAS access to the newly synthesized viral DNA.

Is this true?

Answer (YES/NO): NO